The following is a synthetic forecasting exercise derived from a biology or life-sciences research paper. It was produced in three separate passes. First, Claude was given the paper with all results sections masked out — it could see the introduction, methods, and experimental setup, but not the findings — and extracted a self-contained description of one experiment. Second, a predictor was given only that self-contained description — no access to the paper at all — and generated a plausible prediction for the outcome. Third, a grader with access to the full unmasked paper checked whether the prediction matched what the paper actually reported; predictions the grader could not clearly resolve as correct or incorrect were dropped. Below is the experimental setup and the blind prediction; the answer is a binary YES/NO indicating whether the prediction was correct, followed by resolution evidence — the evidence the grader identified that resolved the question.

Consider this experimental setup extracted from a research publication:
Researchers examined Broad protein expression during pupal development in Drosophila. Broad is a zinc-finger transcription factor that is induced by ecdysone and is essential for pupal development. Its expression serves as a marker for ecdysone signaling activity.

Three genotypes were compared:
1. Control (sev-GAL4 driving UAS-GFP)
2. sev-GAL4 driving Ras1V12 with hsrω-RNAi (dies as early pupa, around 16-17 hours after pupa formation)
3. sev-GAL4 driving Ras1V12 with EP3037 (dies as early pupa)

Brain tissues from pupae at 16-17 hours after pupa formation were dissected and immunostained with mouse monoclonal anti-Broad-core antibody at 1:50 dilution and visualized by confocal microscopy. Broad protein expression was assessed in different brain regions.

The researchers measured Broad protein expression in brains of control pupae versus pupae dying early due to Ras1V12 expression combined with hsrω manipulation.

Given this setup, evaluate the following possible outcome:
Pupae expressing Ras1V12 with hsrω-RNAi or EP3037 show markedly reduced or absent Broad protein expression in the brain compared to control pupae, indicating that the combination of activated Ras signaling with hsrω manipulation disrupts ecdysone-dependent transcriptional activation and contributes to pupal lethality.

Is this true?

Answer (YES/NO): NO